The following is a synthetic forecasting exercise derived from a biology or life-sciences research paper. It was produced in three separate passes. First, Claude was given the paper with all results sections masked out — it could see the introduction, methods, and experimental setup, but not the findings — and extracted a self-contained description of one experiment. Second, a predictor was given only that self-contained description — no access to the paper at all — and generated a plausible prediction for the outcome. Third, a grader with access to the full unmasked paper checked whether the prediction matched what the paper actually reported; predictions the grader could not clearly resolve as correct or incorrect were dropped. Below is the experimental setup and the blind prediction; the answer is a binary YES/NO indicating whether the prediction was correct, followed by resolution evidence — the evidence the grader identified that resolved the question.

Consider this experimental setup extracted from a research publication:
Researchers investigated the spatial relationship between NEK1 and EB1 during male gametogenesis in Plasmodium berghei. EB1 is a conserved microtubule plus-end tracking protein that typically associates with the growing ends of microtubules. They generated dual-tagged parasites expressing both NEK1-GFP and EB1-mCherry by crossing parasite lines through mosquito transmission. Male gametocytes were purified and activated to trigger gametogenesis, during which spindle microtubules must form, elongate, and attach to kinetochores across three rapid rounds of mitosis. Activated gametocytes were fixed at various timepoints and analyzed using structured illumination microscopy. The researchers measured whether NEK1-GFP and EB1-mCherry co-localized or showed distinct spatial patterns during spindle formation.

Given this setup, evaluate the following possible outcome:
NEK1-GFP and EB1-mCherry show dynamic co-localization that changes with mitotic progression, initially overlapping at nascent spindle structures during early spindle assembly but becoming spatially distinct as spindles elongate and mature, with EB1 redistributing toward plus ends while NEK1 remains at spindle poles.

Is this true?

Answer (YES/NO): NO